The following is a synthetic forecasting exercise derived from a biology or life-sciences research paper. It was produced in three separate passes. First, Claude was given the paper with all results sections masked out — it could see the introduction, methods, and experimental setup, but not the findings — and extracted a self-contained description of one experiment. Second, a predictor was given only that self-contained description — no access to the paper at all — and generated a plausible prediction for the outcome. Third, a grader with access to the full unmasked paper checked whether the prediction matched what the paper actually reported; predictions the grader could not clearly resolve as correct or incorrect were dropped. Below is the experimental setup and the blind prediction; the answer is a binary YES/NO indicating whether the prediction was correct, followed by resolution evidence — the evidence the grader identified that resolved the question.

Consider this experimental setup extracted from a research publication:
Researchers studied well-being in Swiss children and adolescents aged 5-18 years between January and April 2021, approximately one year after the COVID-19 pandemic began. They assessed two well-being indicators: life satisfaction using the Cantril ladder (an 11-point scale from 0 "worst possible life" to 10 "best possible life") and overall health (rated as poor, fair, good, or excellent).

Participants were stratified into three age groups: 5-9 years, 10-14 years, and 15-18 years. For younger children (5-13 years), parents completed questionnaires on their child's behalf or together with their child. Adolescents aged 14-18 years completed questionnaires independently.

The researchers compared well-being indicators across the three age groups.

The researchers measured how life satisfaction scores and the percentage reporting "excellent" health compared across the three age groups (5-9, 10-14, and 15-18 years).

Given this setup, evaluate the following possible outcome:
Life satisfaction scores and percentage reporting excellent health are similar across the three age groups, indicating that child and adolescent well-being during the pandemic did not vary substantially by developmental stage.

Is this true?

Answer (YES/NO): NO